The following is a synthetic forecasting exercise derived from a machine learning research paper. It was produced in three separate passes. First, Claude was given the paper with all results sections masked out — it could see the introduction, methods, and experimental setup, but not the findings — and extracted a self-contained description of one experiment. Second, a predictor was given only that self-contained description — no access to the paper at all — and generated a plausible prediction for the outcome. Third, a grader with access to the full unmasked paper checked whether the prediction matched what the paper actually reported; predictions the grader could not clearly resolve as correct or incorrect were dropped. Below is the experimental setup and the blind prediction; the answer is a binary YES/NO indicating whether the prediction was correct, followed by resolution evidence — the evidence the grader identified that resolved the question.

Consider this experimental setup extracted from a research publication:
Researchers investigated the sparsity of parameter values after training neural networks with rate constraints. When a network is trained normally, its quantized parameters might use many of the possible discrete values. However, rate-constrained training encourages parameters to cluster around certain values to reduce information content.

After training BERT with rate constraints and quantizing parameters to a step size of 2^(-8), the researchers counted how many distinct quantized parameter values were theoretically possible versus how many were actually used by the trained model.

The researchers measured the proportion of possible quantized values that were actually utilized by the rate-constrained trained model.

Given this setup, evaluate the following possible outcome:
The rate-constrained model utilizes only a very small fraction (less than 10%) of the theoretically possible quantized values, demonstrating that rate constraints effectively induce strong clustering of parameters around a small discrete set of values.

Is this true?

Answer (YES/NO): NO